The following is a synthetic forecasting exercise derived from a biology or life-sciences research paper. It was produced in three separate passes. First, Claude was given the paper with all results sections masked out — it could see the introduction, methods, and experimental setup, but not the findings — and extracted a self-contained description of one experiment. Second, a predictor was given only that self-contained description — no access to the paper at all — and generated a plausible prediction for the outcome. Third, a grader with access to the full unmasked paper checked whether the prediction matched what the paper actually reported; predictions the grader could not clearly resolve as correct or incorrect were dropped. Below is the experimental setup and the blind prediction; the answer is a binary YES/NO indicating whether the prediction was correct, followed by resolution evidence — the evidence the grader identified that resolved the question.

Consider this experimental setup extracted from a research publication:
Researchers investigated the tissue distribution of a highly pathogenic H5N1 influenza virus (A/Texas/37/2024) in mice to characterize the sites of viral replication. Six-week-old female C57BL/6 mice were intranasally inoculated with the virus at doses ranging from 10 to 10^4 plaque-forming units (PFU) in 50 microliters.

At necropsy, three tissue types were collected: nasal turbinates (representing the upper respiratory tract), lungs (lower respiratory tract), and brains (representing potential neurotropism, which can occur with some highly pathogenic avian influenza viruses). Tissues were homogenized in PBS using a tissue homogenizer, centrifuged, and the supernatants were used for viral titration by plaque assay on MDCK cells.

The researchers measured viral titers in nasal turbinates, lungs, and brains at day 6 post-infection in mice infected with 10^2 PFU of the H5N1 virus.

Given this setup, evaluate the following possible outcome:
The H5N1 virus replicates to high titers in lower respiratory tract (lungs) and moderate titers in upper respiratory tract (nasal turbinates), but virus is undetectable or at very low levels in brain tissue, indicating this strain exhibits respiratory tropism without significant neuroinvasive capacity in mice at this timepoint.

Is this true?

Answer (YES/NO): NO